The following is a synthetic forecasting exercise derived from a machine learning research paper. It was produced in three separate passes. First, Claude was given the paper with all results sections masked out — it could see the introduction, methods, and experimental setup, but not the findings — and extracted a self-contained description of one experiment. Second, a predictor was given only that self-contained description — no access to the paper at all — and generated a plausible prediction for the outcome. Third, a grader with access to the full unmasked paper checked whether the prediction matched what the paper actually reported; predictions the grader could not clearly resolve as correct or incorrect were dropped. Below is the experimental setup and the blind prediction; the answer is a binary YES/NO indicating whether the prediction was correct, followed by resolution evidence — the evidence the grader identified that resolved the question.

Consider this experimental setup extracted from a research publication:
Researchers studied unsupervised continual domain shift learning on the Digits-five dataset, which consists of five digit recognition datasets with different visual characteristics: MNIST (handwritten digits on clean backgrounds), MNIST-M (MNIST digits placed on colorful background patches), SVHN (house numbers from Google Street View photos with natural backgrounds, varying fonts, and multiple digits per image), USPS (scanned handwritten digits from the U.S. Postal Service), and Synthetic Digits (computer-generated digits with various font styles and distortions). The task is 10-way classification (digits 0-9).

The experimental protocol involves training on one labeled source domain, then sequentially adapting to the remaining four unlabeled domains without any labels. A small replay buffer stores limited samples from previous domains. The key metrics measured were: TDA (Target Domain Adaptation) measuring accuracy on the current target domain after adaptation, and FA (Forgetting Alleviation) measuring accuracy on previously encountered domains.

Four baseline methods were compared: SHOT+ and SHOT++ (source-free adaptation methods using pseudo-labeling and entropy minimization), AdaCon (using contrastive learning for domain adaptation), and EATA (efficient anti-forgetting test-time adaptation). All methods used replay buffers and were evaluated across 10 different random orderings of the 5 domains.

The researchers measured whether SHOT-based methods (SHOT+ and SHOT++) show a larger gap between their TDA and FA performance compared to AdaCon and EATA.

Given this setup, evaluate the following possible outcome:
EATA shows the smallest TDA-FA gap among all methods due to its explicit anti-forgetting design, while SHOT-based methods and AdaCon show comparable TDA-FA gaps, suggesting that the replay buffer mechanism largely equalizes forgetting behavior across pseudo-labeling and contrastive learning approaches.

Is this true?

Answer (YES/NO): NO